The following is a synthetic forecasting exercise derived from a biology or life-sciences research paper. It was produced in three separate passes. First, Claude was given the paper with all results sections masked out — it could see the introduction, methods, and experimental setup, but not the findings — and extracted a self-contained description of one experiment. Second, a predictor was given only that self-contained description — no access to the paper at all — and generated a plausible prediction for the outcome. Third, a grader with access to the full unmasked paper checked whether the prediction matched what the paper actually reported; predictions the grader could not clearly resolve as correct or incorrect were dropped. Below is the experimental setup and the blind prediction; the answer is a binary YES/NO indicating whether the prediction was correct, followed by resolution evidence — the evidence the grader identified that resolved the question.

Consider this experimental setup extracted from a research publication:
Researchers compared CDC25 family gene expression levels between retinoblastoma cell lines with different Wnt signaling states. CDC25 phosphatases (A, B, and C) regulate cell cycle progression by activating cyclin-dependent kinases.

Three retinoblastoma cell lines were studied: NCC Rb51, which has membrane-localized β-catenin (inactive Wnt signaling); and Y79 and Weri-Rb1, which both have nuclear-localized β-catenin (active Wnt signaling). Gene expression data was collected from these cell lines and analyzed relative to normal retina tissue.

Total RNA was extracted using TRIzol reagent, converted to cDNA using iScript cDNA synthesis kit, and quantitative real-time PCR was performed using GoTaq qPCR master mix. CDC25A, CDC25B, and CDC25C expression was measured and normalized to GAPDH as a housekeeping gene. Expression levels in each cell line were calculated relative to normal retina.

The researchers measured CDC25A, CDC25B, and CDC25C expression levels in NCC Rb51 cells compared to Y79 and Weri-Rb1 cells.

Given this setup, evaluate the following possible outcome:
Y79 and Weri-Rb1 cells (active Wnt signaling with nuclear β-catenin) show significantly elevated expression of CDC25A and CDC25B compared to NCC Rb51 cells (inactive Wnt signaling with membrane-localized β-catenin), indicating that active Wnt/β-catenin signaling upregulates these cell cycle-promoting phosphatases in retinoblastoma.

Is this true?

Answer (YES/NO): YES